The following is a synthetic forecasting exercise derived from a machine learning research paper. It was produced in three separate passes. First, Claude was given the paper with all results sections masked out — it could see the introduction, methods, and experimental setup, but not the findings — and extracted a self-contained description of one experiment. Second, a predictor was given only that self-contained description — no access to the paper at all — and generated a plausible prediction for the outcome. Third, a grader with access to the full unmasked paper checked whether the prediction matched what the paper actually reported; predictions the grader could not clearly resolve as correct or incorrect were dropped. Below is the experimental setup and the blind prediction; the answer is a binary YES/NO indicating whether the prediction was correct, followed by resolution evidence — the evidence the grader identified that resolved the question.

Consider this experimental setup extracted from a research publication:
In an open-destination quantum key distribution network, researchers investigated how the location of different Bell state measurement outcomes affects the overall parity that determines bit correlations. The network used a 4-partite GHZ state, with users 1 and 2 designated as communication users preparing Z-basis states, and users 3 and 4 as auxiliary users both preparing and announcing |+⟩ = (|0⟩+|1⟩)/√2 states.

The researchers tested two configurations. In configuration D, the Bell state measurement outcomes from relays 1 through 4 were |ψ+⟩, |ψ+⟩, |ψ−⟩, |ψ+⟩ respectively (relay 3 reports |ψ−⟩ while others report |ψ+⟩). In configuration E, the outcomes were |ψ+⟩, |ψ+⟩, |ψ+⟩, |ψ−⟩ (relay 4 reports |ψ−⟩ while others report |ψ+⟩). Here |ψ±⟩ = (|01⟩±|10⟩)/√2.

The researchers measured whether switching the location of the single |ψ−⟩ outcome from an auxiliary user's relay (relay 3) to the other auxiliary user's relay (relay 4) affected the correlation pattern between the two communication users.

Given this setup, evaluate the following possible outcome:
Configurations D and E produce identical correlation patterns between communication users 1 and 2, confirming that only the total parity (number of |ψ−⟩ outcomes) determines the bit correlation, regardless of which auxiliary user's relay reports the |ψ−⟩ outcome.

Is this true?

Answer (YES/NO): YES